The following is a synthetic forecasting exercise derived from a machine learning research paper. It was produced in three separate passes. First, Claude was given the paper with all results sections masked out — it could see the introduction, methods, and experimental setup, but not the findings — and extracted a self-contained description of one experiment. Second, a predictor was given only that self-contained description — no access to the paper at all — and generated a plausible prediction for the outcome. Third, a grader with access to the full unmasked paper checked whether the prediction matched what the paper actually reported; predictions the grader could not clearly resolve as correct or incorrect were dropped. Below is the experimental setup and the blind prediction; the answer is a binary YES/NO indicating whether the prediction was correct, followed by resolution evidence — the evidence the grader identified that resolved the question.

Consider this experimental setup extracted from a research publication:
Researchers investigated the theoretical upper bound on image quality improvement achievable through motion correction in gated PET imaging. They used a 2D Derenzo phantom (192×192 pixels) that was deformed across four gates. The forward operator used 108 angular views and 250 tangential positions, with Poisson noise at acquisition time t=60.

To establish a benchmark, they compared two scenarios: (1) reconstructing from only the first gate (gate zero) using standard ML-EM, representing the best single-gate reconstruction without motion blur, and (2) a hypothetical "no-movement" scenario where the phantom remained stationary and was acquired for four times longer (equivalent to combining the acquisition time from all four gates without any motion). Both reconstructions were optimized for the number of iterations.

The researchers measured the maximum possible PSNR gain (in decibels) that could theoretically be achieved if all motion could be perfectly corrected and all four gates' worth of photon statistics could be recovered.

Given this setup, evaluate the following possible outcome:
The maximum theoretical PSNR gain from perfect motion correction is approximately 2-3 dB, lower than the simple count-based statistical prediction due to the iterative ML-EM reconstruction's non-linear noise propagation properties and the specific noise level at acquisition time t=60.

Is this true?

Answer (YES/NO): YES